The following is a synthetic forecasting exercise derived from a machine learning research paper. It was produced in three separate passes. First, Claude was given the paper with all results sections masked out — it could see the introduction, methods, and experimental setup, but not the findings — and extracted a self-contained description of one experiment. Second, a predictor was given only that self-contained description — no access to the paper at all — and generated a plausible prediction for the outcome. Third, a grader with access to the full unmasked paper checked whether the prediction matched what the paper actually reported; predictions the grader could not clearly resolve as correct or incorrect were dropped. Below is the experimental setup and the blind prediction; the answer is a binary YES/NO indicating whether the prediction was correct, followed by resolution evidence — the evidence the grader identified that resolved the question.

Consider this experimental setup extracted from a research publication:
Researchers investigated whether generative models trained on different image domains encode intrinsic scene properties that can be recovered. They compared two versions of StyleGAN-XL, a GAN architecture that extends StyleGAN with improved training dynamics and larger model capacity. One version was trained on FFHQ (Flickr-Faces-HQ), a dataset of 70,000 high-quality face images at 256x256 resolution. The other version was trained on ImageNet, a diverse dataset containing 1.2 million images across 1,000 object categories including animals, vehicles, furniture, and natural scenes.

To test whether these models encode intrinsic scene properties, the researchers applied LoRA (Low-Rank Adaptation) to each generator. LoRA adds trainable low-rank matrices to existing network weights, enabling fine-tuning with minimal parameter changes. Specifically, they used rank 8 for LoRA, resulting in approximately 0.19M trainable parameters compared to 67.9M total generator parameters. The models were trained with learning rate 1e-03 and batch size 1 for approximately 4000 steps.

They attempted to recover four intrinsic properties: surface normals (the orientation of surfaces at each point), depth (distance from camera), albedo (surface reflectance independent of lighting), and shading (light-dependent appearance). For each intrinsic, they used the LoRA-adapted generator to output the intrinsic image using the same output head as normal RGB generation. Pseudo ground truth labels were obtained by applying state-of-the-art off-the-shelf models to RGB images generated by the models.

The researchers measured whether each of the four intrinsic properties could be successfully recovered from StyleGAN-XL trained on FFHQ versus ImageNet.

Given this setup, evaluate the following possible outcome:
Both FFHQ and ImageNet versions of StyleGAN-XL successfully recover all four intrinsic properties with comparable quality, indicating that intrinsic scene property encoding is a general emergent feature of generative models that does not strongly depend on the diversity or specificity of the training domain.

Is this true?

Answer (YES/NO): NO